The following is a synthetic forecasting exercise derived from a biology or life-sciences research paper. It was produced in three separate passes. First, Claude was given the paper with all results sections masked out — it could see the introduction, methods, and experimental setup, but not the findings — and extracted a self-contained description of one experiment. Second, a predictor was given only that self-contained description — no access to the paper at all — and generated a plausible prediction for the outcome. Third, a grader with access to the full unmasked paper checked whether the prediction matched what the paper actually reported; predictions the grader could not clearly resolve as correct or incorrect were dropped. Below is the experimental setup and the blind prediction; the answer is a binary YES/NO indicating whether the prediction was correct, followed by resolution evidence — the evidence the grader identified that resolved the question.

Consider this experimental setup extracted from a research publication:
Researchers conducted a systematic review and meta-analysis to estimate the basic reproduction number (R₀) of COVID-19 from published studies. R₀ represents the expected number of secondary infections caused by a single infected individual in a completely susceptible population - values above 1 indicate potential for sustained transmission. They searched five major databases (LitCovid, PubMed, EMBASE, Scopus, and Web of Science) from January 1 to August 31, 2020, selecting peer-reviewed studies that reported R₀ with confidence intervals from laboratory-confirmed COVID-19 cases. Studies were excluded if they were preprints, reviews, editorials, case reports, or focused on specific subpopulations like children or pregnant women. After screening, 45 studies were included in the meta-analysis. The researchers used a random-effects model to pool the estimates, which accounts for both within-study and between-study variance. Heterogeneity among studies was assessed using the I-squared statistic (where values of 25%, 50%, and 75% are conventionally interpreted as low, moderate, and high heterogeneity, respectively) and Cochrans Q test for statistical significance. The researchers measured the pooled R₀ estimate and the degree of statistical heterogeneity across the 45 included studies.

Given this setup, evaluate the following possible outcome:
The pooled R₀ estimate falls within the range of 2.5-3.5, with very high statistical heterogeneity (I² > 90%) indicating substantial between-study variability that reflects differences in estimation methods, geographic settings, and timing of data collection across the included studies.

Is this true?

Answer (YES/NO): YES